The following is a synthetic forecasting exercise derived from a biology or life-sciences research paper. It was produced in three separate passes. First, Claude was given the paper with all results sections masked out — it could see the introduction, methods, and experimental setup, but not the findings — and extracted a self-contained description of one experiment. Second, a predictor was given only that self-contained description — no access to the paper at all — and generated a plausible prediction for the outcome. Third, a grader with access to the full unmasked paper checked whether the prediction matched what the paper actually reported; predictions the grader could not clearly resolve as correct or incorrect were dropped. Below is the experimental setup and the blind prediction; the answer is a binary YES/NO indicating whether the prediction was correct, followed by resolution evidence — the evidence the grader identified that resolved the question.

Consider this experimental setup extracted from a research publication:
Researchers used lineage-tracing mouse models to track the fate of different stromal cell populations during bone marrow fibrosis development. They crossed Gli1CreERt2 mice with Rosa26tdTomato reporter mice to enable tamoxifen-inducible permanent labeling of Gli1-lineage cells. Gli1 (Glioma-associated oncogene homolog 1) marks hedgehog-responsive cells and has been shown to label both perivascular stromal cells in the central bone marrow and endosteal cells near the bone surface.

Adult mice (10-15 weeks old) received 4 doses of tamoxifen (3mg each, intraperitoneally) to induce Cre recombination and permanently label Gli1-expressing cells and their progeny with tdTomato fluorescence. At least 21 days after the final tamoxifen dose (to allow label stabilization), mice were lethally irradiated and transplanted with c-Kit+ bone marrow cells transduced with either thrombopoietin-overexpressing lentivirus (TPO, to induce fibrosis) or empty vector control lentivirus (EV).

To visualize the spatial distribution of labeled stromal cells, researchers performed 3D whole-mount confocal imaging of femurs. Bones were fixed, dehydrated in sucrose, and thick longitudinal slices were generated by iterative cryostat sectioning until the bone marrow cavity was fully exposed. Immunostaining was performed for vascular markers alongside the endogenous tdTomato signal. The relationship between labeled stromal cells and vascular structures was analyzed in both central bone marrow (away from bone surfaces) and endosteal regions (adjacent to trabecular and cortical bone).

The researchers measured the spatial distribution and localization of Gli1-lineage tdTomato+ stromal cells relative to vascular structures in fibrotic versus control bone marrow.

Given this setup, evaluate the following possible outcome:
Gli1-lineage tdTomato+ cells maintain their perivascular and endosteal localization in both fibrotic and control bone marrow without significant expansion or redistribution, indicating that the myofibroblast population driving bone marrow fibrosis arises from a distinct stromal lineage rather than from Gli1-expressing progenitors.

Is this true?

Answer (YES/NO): NO